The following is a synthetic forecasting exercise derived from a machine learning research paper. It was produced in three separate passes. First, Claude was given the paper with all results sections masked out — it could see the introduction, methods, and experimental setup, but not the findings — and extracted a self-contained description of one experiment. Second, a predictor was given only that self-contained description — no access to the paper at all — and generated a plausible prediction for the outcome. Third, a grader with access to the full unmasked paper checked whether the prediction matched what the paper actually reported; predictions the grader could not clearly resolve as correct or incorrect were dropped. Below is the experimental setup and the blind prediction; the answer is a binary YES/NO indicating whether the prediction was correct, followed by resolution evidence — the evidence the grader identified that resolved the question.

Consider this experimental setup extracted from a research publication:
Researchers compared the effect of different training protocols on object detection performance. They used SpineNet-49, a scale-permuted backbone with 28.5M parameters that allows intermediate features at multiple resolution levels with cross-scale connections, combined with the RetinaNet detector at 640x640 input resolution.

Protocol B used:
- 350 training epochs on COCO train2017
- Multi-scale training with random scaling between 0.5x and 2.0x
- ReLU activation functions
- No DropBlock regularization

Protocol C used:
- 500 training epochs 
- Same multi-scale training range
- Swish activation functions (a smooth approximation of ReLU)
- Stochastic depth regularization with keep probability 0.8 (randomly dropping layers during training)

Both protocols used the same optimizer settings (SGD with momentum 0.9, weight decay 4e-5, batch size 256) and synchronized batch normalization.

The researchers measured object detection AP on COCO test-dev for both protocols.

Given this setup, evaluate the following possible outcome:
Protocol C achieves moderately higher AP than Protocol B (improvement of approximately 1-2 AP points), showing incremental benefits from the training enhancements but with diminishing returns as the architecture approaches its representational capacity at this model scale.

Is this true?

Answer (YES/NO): YES